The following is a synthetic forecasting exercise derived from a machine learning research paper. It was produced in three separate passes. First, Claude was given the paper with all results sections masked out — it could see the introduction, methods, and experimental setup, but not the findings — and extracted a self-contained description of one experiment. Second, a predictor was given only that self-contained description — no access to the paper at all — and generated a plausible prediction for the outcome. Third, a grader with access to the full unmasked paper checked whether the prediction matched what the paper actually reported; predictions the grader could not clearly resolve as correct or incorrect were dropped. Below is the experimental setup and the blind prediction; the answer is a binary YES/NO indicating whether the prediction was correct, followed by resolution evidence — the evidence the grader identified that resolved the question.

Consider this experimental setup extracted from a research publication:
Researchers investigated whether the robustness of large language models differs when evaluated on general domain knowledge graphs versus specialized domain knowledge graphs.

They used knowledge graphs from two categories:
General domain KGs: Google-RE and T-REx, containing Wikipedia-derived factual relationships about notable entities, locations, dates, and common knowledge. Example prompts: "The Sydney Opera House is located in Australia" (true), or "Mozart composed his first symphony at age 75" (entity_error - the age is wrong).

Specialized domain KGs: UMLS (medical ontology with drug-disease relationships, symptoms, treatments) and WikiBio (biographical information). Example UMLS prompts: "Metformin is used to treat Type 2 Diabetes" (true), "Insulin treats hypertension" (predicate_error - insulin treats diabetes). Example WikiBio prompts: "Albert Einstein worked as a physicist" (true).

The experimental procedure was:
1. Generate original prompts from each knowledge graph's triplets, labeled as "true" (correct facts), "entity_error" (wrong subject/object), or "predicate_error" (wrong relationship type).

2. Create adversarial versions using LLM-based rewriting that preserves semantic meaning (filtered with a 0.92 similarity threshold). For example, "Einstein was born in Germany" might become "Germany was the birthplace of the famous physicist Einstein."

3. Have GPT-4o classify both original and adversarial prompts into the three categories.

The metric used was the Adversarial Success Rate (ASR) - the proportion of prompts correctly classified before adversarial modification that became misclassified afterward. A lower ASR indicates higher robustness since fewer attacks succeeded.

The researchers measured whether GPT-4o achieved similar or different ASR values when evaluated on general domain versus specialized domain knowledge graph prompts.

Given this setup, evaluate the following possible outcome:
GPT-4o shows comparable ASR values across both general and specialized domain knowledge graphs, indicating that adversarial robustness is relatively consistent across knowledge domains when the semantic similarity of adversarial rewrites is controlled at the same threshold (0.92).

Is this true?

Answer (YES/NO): NO